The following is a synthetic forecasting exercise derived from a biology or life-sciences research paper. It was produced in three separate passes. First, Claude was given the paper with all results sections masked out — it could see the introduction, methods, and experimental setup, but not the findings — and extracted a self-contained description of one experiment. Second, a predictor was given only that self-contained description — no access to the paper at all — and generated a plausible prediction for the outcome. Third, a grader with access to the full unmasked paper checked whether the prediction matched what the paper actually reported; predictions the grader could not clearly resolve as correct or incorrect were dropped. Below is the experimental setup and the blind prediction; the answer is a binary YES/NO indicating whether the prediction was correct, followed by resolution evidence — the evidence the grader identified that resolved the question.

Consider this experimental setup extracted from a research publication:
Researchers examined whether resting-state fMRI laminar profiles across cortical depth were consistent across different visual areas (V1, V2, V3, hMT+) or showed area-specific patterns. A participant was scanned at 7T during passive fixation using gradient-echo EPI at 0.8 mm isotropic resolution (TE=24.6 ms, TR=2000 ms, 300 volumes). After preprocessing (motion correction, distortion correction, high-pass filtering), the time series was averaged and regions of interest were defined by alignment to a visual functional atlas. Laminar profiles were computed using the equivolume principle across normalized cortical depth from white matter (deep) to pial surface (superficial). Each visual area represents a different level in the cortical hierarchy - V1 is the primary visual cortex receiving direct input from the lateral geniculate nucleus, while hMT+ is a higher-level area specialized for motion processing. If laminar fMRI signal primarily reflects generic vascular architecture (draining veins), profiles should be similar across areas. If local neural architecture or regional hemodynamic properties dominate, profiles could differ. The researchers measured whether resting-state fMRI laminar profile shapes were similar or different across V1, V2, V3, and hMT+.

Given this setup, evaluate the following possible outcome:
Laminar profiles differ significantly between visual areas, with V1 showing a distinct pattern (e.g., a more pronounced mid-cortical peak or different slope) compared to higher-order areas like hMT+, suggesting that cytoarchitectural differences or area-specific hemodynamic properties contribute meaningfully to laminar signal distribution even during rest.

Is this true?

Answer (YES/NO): NO